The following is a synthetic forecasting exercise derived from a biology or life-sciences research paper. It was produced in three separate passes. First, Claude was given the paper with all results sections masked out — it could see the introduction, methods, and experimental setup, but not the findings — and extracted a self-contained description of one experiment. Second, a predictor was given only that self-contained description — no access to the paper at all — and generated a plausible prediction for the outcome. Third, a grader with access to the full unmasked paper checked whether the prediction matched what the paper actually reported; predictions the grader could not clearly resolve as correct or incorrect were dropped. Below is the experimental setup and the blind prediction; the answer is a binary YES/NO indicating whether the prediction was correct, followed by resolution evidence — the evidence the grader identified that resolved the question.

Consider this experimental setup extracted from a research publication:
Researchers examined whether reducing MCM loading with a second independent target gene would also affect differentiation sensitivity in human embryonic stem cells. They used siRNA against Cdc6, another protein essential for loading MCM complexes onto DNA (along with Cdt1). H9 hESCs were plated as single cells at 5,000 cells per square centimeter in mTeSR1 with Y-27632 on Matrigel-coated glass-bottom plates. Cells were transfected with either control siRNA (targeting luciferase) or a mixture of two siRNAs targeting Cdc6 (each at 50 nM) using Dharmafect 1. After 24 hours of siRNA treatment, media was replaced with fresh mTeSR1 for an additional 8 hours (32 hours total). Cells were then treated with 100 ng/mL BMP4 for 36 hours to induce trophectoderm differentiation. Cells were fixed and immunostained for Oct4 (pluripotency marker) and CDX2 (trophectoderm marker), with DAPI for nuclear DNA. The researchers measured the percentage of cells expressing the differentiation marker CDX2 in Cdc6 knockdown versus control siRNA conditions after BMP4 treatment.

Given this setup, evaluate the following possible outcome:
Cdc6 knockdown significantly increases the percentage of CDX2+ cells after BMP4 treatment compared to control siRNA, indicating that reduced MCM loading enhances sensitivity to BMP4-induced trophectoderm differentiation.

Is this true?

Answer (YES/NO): YES